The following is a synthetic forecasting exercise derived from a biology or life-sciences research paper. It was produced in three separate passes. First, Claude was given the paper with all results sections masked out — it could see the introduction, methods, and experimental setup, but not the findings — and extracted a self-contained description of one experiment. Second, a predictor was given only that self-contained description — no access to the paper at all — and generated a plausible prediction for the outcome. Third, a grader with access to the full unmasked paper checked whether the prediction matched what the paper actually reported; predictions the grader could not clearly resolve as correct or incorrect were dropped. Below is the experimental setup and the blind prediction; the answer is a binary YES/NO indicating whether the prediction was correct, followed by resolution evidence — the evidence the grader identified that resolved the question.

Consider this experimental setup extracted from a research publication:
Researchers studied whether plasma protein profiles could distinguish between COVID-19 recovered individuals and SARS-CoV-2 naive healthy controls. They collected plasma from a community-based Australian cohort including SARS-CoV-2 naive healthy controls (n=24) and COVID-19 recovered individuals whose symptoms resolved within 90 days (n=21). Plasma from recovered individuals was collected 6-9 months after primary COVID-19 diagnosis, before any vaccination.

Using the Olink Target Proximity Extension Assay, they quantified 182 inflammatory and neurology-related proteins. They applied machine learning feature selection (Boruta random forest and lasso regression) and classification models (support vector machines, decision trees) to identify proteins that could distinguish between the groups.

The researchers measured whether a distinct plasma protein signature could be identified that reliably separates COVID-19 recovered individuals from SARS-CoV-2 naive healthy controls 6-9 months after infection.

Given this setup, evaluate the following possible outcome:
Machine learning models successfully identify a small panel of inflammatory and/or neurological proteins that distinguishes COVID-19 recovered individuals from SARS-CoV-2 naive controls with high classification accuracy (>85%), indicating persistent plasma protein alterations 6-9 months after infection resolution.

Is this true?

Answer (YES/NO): NO